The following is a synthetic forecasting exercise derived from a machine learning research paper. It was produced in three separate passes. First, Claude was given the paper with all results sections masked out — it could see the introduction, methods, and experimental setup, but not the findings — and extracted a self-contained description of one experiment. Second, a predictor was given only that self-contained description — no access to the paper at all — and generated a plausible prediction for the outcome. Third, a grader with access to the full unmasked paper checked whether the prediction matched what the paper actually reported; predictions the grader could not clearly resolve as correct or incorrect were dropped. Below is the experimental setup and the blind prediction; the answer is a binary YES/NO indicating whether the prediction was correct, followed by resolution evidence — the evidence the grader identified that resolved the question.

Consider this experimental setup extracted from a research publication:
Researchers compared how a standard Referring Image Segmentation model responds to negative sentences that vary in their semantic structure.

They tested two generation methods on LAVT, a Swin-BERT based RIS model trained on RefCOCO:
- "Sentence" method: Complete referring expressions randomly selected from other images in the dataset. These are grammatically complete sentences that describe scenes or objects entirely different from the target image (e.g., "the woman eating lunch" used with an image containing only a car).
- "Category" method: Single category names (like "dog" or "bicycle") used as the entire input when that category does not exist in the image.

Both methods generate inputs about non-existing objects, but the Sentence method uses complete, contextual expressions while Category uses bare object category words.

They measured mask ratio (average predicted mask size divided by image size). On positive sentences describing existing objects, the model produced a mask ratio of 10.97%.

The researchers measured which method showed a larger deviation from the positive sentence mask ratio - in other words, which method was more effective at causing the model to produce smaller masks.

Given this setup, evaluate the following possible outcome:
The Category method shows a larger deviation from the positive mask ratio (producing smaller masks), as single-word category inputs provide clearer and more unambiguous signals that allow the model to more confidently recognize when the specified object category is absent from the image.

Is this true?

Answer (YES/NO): NO